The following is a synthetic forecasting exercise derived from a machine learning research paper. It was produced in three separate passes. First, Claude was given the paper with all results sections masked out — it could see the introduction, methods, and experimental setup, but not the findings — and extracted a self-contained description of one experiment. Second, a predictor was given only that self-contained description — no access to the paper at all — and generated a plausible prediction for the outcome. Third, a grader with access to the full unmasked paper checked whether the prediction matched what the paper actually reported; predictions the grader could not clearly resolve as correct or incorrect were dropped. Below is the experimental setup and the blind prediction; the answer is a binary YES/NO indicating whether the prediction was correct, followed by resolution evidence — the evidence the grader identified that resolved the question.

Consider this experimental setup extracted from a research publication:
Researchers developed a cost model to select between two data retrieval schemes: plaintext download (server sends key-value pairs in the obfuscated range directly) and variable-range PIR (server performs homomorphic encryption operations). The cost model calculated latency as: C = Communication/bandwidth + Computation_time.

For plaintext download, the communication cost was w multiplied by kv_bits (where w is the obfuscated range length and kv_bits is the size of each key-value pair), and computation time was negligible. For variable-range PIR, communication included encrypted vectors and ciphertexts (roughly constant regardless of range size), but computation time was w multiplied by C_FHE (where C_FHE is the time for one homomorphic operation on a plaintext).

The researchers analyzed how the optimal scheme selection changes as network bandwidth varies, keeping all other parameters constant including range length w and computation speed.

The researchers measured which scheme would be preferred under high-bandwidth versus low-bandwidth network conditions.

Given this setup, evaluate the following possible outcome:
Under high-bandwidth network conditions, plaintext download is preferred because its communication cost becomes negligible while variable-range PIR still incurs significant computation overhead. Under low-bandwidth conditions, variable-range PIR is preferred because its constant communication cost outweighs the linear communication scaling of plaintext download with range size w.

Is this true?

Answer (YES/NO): YES